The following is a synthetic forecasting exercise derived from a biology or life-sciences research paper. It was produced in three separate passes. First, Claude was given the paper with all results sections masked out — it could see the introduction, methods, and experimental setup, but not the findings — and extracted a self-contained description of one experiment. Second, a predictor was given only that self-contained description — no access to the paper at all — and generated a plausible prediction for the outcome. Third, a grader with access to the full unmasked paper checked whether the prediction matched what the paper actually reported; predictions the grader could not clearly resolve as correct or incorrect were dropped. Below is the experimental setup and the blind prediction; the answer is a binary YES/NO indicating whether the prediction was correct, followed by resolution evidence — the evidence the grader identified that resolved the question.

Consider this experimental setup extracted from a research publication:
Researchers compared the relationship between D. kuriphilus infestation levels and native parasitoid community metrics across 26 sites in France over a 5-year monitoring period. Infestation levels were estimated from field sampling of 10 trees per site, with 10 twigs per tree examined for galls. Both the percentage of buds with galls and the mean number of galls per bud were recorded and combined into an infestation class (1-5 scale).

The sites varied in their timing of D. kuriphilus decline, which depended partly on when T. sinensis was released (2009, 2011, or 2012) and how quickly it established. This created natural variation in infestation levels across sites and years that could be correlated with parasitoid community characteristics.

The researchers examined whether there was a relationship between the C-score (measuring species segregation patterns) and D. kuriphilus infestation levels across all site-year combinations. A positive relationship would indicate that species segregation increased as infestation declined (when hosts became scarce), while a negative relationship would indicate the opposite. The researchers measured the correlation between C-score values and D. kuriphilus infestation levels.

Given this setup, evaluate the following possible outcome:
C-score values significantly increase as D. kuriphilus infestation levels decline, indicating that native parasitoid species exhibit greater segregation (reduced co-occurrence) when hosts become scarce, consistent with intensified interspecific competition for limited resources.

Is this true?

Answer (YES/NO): YES